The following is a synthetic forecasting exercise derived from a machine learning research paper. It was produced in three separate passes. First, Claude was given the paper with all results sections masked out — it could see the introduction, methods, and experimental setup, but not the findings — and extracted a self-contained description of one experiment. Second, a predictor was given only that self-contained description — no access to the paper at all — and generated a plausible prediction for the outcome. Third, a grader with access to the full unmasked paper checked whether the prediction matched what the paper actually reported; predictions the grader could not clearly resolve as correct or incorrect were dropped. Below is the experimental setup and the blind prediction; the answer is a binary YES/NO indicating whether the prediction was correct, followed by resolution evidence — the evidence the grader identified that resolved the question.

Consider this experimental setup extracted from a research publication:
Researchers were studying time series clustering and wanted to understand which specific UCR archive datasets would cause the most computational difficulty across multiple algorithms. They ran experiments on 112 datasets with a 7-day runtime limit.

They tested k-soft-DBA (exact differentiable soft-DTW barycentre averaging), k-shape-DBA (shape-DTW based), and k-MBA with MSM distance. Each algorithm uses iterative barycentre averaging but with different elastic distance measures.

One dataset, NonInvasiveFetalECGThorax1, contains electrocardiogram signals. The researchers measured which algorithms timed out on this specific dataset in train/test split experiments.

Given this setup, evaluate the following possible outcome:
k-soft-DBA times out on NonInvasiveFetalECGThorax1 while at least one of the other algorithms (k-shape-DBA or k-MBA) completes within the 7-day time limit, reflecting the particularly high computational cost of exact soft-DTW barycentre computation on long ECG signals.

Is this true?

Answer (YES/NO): YES